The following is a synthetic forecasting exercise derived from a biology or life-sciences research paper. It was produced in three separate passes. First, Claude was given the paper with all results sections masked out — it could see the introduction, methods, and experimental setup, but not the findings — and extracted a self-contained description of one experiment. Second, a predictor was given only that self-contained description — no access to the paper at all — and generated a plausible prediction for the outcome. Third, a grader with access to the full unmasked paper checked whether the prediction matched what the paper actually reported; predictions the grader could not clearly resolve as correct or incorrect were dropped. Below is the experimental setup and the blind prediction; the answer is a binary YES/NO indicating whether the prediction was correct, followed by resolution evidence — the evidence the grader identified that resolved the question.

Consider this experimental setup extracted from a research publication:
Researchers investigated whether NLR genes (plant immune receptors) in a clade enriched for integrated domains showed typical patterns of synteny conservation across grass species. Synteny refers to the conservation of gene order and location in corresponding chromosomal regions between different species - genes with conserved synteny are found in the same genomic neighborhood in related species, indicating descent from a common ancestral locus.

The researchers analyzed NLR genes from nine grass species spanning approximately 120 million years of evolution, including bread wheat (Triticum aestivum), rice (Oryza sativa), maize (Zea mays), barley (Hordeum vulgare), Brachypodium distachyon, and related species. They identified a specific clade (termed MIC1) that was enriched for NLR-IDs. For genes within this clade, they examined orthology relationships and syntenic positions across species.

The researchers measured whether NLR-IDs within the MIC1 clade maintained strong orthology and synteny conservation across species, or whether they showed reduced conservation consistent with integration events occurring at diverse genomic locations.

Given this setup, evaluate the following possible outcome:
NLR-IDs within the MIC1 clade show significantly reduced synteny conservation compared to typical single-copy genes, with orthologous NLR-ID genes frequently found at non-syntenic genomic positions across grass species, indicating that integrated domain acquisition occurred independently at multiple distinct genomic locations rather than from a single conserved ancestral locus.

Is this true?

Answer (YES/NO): YES